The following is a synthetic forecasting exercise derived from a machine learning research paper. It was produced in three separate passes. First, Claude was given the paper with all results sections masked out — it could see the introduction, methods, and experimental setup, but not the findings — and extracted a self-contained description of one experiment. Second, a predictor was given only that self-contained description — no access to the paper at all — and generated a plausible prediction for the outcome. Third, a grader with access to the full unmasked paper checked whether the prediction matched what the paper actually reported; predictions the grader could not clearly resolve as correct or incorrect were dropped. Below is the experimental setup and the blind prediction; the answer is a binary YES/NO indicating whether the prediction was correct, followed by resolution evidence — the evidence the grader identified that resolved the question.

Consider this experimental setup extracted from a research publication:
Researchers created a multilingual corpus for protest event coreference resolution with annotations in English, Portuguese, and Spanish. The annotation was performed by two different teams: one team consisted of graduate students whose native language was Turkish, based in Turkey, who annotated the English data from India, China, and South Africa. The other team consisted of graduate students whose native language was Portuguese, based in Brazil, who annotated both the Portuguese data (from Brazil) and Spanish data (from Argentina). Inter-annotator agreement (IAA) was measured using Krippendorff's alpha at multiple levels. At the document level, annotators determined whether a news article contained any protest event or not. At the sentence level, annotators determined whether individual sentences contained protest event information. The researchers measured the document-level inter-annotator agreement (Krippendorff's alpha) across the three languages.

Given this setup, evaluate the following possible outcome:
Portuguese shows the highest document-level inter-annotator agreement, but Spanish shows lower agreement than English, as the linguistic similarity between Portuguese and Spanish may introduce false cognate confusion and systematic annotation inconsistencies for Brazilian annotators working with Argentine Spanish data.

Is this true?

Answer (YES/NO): NO